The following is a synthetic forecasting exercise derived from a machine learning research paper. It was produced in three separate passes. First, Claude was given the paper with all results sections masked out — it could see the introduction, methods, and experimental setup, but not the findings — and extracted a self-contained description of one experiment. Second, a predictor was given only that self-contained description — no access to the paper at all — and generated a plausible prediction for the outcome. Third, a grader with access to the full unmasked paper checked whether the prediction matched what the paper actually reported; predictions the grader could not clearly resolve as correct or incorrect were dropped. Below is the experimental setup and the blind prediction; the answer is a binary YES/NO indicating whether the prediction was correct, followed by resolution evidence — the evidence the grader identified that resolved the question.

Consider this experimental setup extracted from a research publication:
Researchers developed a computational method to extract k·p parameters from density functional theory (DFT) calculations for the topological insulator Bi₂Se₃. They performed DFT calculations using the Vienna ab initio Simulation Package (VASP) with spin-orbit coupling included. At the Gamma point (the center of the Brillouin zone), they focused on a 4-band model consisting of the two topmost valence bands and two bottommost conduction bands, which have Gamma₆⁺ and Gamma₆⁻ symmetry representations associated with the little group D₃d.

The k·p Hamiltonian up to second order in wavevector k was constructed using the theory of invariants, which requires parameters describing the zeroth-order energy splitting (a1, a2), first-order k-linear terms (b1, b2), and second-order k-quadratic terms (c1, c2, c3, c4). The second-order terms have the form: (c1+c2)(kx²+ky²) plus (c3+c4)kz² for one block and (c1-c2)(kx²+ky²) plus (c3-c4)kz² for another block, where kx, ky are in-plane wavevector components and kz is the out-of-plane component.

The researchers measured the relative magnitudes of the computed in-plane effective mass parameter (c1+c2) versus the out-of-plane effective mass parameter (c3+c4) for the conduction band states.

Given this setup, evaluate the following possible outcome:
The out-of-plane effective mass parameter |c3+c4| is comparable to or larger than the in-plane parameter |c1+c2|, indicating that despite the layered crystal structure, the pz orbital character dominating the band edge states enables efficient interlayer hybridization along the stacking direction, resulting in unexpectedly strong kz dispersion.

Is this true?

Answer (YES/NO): NO